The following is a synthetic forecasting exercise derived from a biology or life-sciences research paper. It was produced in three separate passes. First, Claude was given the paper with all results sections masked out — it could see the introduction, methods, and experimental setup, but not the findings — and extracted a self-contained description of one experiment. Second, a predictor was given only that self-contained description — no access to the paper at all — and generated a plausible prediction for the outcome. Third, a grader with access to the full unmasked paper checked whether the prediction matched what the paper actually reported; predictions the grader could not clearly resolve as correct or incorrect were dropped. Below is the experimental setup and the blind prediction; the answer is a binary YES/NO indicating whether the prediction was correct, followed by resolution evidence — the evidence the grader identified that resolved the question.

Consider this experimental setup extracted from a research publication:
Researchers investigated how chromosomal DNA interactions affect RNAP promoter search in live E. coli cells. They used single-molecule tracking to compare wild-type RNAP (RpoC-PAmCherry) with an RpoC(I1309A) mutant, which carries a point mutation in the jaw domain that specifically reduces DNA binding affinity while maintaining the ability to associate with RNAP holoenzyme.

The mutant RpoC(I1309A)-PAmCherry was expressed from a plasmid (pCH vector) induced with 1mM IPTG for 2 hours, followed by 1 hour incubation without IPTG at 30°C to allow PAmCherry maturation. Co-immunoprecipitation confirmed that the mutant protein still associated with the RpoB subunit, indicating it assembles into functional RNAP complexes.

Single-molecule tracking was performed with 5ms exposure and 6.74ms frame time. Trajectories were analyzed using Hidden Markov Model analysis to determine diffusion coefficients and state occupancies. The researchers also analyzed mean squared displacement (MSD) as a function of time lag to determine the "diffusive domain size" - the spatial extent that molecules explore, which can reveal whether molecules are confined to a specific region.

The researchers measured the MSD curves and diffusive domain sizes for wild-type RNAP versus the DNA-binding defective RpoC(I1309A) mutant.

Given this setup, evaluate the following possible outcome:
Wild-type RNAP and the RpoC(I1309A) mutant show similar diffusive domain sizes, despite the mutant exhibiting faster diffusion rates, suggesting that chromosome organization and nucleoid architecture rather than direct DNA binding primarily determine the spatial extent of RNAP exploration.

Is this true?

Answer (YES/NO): NO